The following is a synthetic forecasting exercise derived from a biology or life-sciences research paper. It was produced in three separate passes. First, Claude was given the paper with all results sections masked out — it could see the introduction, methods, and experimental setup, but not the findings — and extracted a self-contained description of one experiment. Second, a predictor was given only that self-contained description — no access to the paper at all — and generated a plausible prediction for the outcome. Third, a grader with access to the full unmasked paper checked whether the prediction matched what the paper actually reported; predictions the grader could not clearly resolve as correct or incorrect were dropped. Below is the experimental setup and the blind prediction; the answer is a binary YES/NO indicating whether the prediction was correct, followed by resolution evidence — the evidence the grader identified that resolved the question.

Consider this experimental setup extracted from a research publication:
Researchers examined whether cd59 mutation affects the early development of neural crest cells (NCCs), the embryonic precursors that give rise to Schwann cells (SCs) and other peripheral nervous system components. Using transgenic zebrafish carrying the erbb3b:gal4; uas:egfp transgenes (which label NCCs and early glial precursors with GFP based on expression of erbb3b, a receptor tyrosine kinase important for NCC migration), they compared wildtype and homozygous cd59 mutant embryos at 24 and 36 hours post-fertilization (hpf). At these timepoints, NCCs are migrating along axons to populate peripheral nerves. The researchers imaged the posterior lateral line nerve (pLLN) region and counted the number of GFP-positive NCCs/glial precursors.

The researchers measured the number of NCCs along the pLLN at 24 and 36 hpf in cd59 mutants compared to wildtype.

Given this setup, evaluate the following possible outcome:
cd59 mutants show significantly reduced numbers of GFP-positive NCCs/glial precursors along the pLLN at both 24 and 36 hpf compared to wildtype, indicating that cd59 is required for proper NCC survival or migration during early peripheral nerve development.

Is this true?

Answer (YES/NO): NO